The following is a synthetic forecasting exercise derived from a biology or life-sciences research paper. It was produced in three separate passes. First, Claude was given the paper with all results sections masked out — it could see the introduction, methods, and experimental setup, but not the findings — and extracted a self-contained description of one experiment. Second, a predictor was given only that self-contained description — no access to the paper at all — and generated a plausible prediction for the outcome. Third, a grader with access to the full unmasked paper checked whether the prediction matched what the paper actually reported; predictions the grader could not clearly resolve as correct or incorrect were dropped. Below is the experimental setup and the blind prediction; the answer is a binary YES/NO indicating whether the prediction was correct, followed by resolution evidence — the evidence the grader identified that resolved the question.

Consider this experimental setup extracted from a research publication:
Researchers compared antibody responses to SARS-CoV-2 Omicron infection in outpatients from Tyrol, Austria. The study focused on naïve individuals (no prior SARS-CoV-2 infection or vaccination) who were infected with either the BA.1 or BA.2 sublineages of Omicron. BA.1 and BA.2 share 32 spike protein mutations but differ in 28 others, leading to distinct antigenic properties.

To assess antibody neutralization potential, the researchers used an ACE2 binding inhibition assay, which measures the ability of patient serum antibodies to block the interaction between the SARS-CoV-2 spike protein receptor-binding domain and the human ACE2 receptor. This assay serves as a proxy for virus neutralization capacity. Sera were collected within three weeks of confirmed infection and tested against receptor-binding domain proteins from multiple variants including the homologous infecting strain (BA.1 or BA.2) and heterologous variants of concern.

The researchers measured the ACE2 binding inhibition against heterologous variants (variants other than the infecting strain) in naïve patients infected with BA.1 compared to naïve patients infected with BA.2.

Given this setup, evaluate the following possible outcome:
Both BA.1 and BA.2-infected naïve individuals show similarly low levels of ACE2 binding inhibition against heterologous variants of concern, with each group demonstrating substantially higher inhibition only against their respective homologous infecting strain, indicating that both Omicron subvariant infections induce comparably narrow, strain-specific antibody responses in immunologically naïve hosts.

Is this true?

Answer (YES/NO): NO